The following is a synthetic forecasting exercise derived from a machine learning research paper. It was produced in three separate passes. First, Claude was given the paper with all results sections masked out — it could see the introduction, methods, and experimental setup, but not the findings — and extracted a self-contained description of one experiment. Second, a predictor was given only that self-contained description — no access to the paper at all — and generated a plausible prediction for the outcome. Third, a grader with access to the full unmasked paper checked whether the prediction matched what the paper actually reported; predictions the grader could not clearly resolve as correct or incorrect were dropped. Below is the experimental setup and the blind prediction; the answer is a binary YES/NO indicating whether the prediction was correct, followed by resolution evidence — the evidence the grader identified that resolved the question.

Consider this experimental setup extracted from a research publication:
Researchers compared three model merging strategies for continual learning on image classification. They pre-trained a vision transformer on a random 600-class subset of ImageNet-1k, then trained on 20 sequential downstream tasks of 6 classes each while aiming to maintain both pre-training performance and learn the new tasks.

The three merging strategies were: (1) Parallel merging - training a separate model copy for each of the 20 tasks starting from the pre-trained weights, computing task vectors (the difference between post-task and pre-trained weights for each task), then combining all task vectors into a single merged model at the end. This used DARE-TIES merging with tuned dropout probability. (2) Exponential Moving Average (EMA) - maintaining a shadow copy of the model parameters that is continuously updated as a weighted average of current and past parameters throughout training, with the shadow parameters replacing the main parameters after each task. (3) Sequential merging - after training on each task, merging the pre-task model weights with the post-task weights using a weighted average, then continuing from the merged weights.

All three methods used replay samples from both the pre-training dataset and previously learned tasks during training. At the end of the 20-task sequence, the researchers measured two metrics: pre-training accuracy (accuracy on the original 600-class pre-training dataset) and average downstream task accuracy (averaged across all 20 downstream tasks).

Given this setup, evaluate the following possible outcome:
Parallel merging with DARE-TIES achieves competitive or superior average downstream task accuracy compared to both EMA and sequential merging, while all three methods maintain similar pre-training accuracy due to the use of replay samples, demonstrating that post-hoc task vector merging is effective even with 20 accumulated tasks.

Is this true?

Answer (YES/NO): NO